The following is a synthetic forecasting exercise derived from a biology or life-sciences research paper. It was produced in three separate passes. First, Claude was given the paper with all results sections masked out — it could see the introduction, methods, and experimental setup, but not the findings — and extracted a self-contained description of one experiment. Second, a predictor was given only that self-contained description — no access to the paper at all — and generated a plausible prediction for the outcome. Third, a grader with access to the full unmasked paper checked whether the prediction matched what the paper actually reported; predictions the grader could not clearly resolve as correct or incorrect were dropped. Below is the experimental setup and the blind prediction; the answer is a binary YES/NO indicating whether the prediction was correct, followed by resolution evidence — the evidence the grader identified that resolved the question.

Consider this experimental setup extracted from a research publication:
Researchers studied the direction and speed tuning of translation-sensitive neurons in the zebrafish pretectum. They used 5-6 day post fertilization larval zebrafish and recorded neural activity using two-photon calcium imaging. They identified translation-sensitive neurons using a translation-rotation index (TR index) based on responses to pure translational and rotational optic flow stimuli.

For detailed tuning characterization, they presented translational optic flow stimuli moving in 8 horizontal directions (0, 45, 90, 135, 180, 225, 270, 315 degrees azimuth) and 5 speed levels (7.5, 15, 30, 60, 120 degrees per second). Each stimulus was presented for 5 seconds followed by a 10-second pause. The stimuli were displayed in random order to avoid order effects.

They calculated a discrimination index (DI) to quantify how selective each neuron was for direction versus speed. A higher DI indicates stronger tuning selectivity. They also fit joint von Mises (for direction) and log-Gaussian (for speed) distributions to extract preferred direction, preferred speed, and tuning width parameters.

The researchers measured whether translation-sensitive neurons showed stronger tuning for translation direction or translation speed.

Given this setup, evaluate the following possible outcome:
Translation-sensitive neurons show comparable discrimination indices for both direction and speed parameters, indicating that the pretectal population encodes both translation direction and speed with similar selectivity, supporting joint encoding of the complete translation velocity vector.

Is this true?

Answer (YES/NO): NO